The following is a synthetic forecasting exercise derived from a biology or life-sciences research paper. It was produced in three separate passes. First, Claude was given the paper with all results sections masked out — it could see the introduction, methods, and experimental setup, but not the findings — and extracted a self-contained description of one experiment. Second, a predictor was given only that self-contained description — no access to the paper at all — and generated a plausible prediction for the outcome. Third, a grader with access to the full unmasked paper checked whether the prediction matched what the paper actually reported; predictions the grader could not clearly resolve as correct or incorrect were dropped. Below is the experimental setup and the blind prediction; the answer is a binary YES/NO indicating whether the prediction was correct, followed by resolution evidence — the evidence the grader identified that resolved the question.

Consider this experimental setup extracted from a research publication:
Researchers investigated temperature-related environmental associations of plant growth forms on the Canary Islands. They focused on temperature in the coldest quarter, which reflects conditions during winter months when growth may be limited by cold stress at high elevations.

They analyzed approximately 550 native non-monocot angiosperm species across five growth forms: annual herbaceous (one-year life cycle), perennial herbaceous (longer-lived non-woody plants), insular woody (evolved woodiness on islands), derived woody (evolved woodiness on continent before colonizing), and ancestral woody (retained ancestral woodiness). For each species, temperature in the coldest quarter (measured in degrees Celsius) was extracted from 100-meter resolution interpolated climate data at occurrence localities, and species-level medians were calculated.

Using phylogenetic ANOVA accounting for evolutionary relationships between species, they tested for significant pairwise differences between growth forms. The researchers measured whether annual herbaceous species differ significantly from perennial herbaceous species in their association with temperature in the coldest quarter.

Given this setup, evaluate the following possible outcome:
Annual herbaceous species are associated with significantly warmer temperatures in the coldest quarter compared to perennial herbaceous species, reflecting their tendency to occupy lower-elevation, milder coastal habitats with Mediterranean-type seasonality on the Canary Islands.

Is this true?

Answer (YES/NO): NO